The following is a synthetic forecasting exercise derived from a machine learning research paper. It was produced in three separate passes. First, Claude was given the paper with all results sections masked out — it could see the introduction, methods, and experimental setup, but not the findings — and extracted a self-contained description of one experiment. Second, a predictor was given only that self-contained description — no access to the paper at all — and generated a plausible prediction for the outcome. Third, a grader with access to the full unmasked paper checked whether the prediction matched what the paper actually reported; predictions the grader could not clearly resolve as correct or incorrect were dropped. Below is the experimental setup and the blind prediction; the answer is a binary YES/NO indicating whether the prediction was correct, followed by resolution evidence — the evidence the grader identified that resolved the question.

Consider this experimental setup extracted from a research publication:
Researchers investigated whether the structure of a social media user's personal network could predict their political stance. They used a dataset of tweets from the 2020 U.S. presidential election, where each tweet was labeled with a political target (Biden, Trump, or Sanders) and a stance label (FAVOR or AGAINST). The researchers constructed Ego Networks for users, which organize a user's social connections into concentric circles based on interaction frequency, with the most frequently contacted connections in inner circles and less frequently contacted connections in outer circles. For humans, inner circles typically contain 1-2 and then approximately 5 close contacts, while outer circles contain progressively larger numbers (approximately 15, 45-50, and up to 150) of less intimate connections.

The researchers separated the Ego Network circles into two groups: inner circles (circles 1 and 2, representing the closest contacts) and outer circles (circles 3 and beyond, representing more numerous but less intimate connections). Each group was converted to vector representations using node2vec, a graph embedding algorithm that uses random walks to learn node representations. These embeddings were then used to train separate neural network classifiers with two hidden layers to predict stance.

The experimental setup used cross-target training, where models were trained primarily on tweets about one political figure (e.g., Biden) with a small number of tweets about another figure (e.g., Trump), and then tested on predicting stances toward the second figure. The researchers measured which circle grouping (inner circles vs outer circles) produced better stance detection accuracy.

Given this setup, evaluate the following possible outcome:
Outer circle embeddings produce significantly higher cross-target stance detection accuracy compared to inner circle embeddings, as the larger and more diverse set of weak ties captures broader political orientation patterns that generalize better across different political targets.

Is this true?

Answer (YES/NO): NO